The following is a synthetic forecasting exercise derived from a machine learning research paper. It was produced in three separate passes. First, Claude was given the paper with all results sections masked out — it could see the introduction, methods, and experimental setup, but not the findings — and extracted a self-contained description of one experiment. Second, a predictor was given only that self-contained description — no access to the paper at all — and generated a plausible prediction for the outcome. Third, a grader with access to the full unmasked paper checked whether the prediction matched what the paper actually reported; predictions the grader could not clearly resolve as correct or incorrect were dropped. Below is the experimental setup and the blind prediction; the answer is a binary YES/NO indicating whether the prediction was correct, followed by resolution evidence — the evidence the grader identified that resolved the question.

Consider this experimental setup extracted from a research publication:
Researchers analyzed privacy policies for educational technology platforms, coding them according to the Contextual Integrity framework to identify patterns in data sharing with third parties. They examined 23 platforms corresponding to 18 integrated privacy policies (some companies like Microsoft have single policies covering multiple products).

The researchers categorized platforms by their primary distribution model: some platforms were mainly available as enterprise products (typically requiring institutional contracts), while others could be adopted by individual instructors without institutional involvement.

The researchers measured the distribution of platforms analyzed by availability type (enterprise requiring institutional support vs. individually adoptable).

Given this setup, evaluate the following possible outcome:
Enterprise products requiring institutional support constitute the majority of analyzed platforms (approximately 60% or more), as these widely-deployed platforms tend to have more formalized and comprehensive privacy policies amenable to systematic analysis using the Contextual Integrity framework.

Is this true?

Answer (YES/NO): NO